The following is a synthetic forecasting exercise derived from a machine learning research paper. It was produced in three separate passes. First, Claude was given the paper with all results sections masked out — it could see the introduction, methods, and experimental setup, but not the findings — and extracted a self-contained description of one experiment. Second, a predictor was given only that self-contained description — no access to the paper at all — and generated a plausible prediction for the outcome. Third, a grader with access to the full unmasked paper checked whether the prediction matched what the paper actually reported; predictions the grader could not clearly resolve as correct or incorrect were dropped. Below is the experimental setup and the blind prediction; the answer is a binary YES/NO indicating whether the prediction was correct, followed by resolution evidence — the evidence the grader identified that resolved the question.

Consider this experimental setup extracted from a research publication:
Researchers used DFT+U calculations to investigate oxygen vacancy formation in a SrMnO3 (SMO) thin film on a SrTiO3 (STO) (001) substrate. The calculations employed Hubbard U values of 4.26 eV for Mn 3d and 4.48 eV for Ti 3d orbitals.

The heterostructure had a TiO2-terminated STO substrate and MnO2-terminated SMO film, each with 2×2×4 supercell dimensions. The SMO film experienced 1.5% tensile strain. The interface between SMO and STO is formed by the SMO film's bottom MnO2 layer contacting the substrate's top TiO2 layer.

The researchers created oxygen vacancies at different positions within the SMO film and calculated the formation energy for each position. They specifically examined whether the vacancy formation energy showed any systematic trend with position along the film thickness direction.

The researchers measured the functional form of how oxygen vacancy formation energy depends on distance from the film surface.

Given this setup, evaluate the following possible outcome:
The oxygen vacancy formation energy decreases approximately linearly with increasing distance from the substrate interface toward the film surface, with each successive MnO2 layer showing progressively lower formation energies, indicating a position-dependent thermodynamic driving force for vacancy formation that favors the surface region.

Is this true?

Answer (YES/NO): YES